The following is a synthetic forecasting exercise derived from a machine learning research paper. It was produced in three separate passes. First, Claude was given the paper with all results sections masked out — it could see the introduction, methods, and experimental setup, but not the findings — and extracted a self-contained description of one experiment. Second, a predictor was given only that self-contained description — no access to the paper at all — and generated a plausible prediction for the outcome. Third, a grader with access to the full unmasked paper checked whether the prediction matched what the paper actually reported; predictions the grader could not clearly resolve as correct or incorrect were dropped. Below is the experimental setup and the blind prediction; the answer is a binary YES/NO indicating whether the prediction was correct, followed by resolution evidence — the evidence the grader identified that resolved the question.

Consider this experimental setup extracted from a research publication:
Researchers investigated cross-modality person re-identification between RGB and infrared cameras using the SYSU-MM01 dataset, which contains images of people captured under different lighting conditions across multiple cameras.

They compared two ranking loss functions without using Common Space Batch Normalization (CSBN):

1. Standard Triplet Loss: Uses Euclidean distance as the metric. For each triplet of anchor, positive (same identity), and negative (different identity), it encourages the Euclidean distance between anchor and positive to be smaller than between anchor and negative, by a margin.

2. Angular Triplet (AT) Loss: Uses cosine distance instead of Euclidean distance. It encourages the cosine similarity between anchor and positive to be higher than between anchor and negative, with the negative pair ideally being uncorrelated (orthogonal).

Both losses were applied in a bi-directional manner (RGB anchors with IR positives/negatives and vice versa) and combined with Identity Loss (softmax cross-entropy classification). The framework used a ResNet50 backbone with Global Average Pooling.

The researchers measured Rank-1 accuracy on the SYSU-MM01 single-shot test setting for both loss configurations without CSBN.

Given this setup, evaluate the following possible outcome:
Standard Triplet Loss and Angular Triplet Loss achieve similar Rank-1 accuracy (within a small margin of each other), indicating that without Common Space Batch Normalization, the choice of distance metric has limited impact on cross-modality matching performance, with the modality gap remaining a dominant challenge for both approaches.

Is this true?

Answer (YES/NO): NO